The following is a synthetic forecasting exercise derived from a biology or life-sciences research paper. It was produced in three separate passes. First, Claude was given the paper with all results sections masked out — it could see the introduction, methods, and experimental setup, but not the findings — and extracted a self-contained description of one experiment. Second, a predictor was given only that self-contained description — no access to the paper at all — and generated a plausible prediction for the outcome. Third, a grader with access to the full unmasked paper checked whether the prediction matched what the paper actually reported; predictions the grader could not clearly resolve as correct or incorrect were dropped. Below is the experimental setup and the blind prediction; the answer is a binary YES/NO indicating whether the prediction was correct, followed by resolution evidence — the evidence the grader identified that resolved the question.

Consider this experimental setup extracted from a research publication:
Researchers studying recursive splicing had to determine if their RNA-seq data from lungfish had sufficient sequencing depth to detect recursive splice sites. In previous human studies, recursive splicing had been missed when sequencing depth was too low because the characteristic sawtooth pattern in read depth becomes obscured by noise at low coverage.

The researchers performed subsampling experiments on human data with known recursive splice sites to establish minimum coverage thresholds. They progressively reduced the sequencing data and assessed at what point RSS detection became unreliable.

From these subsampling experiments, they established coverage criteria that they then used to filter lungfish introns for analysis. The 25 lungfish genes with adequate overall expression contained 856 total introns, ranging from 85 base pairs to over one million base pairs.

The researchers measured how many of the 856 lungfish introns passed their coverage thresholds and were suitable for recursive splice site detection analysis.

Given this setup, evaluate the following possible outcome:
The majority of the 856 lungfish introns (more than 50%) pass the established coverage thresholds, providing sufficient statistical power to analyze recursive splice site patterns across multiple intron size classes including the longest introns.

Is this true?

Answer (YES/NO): NO